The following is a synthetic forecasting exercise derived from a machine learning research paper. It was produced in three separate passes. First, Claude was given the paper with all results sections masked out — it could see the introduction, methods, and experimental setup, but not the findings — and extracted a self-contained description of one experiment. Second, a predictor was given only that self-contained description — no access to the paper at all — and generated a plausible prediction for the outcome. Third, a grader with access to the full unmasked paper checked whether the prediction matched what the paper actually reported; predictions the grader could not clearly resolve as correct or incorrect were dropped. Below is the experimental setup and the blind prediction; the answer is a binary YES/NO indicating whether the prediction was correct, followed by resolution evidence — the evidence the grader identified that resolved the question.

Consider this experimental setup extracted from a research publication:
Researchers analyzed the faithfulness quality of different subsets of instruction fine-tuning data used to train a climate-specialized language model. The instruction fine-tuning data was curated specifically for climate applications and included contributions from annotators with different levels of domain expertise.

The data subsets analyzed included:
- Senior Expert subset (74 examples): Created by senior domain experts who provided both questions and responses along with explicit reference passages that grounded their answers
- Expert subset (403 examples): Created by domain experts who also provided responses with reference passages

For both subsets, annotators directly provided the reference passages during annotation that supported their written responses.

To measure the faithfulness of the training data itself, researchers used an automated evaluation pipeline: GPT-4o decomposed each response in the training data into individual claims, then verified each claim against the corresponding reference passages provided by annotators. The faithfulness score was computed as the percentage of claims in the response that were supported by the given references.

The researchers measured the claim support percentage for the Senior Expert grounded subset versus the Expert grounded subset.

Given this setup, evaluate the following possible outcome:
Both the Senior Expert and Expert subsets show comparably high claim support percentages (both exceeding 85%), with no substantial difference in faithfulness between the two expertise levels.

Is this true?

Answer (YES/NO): NO